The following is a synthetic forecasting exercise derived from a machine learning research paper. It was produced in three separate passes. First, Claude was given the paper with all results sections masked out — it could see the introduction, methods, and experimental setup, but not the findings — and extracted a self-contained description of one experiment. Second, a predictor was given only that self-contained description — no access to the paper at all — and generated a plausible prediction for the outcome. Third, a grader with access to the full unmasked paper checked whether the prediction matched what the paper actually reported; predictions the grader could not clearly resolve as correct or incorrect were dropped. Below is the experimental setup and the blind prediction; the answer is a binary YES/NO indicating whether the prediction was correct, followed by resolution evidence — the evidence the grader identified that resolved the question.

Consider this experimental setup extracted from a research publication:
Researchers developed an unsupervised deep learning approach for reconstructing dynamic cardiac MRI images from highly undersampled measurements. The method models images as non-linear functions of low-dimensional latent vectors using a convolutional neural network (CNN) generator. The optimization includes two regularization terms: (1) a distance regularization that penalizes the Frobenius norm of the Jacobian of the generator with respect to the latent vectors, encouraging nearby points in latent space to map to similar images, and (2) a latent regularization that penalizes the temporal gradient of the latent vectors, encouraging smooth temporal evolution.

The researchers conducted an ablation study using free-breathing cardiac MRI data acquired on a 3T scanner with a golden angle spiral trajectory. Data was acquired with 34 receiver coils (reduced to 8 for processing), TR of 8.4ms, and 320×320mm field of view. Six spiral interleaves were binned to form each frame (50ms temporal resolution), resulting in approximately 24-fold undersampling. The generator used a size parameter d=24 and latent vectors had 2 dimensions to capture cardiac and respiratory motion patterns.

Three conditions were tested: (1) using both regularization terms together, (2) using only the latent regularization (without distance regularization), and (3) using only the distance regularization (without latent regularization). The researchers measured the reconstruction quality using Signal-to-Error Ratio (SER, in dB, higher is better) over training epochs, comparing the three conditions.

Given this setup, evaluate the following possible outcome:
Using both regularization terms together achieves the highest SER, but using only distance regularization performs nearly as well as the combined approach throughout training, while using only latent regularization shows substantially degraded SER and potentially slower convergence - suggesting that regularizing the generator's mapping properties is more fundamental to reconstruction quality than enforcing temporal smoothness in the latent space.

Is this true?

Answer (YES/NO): NO